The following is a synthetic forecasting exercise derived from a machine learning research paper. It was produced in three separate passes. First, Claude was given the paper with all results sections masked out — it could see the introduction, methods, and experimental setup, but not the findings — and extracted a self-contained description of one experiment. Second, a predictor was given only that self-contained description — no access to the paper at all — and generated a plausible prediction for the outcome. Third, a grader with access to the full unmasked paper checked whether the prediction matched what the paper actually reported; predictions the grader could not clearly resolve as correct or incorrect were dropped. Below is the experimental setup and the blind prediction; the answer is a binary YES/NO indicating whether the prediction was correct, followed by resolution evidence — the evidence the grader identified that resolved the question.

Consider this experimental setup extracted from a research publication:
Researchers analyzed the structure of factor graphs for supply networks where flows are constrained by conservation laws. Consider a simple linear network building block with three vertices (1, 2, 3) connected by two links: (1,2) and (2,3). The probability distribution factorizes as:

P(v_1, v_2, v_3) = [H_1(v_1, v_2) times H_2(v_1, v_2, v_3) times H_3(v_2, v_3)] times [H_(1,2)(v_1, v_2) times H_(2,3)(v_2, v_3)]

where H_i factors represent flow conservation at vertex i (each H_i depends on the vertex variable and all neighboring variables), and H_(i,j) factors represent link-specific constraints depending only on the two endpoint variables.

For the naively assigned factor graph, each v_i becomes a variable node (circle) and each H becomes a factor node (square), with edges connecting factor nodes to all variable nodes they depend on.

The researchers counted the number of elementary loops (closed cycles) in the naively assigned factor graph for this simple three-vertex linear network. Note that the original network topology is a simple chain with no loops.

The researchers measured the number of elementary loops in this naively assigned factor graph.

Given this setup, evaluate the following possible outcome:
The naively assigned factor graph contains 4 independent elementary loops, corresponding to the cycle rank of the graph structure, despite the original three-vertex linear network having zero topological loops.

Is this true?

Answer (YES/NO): YES